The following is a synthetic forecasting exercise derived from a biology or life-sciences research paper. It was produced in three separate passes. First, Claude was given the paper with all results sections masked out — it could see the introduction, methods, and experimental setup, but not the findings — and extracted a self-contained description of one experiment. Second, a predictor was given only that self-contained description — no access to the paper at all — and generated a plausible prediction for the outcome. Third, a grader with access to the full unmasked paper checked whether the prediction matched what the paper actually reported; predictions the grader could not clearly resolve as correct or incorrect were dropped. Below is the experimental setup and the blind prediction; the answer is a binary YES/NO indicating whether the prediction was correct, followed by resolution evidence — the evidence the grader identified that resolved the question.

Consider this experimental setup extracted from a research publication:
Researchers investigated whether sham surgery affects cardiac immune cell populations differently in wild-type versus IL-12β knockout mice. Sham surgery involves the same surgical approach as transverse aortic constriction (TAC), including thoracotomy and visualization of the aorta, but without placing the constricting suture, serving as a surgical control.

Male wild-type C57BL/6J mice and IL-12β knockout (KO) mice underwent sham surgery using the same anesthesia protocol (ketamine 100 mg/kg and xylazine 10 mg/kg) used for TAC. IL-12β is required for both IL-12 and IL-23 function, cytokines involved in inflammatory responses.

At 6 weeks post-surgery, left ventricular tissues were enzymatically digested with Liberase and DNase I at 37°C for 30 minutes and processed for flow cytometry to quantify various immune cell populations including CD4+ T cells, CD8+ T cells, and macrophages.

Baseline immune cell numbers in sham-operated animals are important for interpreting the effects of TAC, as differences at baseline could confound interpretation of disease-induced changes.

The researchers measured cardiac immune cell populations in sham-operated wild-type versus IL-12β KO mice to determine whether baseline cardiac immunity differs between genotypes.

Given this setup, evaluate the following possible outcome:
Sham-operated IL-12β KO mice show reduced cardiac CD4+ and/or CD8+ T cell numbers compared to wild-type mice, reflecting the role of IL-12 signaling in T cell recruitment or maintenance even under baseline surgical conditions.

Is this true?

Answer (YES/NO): NO